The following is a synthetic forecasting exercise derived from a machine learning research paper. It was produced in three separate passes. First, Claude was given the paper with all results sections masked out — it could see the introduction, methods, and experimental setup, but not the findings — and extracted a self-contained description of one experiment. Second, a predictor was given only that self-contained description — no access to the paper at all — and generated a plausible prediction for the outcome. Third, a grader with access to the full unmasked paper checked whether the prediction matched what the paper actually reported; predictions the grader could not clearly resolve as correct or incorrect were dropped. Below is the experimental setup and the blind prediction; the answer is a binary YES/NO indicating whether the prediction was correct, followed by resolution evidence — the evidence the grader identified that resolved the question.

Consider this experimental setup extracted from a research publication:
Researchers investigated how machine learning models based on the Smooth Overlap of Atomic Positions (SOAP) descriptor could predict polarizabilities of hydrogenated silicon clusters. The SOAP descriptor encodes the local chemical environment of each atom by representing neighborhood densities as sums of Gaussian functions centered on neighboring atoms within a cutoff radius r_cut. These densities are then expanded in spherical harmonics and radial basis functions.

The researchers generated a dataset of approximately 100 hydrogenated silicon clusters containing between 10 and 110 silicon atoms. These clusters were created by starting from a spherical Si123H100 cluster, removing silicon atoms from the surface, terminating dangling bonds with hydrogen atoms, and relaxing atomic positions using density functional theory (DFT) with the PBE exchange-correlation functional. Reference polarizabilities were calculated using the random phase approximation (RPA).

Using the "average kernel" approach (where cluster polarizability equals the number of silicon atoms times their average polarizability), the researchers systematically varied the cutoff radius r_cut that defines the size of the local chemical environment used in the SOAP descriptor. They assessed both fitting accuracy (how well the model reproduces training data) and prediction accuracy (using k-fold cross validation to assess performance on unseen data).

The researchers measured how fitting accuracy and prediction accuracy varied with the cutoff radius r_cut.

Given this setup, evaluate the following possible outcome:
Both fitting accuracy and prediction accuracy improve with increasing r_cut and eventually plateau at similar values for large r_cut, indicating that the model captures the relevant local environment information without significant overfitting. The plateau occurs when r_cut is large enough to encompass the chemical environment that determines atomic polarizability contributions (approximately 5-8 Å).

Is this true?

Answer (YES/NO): NO